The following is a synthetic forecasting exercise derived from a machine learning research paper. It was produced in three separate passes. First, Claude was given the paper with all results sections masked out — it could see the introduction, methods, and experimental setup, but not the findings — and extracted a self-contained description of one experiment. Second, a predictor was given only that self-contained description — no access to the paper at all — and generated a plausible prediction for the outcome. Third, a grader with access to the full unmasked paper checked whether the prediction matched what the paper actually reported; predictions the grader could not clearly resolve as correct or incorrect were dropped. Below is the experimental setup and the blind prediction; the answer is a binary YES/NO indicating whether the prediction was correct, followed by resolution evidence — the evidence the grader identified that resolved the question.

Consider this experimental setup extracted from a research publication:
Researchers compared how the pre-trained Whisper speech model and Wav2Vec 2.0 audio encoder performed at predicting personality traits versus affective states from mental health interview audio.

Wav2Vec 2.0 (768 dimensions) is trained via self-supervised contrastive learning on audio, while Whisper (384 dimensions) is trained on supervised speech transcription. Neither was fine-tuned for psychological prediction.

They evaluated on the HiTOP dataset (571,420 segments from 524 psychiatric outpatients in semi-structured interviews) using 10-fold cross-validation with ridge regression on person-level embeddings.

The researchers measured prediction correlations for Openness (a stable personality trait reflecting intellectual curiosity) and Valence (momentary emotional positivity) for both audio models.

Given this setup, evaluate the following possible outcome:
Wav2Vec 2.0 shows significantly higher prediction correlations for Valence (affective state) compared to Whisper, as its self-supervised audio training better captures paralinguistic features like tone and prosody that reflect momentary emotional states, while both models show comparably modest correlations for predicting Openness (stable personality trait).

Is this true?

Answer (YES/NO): NO